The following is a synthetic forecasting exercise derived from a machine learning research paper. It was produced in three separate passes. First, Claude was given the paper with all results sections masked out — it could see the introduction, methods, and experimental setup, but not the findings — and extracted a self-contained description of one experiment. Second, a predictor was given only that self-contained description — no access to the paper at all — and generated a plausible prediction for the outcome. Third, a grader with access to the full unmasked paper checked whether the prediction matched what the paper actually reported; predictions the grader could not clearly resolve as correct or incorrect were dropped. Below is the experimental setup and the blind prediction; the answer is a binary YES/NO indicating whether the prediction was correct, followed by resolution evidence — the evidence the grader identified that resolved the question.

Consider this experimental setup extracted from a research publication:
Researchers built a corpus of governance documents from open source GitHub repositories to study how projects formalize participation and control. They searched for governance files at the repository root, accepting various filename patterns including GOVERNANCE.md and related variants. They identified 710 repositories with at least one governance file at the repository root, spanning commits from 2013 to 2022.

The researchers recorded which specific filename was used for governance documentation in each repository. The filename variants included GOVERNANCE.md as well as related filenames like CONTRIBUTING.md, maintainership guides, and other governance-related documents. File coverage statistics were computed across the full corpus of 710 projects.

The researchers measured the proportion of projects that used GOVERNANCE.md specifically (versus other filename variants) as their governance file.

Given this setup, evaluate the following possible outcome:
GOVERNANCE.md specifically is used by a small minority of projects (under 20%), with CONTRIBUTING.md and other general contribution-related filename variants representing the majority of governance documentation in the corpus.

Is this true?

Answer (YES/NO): NO